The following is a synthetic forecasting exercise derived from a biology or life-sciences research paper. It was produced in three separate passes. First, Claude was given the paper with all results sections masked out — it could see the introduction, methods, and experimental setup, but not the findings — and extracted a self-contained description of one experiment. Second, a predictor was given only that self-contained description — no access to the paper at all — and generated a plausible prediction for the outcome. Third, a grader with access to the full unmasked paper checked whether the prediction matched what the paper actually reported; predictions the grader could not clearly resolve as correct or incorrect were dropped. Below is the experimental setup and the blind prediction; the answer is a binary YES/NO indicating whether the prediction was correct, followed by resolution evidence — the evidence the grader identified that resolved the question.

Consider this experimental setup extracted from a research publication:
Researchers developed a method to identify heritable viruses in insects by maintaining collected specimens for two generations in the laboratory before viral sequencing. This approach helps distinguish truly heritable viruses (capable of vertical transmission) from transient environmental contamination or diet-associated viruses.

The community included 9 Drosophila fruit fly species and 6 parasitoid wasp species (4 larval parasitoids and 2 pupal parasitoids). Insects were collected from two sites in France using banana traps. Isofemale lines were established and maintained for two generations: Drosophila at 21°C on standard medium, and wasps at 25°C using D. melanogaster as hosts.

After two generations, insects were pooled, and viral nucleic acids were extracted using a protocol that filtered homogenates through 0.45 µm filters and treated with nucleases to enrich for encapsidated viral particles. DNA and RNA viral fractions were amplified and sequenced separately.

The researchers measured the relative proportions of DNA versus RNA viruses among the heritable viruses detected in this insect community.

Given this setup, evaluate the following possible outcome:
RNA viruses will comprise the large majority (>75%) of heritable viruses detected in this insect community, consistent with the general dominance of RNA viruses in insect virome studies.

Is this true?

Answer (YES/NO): YES